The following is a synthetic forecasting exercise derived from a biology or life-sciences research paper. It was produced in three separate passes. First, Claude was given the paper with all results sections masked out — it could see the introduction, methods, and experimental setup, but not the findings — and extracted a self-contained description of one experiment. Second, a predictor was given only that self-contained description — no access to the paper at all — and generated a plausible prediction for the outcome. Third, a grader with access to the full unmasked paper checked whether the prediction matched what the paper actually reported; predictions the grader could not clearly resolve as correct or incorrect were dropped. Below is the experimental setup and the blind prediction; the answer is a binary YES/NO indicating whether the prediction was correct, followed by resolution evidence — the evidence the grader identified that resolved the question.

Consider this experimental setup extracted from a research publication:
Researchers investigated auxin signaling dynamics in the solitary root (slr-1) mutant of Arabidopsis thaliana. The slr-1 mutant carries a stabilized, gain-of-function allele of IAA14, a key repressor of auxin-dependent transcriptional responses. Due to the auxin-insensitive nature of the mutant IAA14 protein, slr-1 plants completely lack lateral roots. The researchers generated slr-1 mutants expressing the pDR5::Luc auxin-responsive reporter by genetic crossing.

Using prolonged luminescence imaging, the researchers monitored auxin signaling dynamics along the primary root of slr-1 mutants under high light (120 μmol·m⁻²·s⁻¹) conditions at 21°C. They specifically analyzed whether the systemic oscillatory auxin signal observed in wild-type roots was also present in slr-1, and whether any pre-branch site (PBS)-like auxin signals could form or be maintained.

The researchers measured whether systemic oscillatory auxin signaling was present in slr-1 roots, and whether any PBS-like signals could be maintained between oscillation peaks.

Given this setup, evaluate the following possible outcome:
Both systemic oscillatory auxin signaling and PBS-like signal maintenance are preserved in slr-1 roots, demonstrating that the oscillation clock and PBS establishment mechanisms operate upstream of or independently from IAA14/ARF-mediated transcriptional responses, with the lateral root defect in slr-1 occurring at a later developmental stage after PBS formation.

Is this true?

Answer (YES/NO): NO